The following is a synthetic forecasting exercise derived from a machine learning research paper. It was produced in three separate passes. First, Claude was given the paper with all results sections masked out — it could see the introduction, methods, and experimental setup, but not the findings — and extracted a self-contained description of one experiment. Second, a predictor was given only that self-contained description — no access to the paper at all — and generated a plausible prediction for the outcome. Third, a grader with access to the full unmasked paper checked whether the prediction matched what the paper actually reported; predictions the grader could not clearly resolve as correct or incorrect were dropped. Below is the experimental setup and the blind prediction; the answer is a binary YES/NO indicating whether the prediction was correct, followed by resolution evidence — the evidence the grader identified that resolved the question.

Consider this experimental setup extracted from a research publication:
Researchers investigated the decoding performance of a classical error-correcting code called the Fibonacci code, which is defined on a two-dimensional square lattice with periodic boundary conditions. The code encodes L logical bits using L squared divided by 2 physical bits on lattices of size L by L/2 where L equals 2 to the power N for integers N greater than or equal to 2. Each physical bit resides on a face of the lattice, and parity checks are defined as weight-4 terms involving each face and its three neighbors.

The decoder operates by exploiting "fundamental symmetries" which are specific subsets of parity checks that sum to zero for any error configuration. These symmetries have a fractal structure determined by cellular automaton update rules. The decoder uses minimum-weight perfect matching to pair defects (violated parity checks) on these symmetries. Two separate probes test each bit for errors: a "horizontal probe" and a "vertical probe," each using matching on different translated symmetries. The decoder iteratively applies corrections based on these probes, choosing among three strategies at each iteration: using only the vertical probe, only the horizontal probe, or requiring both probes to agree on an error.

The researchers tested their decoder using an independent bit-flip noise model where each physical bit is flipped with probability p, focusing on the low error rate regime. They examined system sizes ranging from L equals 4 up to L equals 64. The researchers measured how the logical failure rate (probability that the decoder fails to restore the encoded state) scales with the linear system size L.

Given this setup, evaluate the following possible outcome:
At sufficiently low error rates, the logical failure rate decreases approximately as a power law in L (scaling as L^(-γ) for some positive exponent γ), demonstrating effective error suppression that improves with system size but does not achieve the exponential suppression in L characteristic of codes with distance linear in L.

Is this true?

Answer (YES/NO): NO